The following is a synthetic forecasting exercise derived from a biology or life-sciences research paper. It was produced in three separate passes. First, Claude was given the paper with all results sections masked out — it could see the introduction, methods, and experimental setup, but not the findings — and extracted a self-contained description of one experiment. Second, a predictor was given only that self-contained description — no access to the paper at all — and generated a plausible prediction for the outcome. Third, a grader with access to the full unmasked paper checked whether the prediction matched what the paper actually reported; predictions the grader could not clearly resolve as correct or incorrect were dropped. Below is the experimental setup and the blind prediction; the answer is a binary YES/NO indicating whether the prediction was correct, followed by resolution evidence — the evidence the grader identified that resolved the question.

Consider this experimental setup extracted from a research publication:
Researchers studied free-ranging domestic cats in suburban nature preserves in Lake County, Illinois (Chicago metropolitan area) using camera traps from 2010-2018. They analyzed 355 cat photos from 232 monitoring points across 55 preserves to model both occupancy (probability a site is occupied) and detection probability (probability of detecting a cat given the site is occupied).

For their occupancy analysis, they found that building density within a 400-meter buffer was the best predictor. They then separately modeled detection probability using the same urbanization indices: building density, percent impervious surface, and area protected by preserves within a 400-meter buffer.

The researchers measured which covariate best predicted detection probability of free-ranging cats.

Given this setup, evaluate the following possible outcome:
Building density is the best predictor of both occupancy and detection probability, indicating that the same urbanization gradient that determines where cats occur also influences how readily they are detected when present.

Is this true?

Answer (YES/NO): NO